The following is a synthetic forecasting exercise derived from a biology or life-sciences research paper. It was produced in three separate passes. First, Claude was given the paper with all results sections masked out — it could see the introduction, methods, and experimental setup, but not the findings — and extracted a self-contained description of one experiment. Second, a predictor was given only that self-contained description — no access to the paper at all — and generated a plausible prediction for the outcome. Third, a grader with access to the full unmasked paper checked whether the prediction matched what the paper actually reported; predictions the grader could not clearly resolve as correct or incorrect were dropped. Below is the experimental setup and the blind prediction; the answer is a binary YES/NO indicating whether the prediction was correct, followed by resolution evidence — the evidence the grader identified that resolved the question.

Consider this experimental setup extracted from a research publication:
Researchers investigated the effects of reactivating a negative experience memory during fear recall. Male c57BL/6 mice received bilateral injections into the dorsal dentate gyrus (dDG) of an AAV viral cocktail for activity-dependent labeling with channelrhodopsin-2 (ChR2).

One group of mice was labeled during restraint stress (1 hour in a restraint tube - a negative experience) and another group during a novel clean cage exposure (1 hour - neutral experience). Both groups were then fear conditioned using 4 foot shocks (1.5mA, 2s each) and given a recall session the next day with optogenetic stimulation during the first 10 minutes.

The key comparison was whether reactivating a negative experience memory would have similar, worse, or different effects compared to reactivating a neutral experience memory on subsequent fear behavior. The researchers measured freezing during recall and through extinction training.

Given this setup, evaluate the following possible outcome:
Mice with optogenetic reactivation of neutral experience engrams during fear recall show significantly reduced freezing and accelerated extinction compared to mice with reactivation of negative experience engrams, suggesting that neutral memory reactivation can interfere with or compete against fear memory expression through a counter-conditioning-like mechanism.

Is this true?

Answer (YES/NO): NO